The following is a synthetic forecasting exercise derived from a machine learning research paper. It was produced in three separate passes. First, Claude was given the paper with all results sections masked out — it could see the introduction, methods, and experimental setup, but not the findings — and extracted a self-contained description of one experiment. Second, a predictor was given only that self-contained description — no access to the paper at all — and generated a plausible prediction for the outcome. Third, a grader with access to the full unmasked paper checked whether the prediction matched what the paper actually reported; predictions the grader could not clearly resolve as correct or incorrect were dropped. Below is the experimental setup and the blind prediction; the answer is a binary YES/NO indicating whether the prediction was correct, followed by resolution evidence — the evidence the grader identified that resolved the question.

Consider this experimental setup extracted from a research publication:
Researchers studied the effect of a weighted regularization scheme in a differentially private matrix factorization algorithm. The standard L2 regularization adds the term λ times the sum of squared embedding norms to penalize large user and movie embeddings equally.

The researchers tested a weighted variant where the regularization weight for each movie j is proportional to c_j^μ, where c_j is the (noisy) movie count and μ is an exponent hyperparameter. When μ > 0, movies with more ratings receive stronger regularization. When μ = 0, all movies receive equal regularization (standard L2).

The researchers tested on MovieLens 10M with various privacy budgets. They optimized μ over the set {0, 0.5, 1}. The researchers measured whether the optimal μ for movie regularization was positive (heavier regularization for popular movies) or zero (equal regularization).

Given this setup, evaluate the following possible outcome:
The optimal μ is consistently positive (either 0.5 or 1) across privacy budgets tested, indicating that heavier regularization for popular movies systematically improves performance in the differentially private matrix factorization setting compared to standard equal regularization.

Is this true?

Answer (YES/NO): YES